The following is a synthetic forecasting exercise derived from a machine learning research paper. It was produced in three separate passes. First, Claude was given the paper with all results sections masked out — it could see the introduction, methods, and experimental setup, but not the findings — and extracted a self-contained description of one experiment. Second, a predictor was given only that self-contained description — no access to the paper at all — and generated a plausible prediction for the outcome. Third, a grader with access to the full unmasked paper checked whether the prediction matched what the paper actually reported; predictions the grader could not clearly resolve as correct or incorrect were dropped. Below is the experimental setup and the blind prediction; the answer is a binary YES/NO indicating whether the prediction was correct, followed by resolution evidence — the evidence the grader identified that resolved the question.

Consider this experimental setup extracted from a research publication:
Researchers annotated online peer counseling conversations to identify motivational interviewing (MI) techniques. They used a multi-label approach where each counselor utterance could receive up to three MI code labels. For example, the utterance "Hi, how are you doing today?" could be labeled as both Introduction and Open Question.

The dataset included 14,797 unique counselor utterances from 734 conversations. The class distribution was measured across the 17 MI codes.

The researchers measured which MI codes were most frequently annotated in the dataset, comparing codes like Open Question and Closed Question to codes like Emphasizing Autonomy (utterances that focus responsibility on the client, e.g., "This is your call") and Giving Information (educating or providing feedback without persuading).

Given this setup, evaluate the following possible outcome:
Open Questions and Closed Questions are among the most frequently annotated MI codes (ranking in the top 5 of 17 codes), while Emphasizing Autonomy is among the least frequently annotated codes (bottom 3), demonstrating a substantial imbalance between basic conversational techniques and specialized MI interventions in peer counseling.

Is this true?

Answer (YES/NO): YES